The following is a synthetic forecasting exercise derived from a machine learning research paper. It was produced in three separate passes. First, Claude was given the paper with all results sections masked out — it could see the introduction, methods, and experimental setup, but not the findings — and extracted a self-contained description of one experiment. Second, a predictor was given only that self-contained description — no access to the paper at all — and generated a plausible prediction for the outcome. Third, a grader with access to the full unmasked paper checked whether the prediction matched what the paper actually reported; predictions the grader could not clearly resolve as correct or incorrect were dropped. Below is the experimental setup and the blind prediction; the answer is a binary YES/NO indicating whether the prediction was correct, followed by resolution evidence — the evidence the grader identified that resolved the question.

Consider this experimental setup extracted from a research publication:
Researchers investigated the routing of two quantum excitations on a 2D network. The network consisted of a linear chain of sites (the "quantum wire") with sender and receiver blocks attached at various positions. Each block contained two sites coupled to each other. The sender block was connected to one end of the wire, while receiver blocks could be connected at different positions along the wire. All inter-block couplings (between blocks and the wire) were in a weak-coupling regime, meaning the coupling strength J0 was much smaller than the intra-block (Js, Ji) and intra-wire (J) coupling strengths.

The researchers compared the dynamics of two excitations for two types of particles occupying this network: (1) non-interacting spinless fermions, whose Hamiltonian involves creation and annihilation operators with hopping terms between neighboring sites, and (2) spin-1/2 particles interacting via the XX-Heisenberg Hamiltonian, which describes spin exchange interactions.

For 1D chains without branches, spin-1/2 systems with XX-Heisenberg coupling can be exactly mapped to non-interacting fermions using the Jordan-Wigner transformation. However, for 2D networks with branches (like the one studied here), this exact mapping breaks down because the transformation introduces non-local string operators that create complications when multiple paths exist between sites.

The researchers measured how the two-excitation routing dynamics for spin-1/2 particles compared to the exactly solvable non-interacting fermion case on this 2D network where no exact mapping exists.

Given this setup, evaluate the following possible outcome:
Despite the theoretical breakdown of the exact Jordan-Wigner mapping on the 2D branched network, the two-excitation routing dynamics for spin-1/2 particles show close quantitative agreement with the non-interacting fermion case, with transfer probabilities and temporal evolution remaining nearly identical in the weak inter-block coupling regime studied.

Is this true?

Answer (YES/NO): NO